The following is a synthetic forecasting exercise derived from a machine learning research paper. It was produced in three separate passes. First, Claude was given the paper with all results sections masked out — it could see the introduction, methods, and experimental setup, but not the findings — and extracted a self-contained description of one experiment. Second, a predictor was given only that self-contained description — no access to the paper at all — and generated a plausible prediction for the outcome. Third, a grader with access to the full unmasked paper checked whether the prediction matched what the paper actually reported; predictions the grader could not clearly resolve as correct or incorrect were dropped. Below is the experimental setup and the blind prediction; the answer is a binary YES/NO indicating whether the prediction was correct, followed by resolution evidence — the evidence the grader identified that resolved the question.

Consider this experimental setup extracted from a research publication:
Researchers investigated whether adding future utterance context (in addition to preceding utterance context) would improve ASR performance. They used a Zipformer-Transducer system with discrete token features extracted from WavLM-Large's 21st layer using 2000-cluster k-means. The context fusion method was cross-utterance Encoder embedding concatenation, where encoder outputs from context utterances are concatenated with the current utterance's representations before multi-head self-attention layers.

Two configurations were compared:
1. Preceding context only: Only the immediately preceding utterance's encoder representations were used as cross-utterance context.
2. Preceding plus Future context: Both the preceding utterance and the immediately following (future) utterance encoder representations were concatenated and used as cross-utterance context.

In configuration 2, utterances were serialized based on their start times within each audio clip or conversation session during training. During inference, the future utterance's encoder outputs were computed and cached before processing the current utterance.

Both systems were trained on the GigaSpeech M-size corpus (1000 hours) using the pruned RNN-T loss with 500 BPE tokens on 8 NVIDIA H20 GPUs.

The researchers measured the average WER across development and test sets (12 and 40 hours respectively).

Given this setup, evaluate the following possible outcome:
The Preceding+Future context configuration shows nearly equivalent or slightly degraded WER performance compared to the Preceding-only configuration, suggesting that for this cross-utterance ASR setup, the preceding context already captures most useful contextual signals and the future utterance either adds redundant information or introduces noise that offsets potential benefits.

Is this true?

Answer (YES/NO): NO